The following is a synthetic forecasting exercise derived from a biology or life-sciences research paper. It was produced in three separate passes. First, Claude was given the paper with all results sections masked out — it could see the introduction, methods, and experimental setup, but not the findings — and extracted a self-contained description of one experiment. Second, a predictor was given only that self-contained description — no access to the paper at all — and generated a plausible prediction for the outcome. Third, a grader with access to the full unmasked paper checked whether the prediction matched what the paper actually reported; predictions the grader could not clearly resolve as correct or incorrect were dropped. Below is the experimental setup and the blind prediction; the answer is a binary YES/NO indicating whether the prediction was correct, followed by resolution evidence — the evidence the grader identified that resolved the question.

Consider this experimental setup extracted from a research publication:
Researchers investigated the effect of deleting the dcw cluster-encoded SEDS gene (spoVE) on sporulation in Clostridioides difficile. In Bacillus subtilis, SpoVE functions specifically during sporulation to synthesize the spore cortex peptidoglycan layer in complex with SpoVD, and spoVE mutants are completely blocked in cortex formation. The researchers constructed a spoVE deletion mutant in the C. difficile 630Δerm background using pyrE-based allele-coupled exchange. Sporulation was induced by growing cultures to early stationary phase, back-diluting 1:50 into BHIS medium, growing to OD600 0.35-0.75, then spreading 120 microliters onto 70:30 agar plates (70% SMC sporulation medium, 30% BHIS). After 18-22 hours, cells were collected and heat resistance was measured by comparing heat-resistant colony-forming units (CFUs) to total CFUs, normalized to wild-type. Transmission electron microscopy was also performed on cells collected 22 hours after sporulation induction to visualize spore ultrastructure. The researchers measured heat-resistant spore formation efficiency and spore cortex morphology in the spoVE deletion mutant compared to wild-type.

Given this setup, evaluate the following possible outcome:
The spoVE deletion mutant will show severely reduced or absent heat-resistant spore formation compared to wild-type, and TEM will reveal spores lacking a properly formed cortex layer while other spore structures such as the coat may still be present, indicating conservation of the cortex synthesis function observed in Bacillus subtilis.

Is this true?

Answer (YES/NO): YES